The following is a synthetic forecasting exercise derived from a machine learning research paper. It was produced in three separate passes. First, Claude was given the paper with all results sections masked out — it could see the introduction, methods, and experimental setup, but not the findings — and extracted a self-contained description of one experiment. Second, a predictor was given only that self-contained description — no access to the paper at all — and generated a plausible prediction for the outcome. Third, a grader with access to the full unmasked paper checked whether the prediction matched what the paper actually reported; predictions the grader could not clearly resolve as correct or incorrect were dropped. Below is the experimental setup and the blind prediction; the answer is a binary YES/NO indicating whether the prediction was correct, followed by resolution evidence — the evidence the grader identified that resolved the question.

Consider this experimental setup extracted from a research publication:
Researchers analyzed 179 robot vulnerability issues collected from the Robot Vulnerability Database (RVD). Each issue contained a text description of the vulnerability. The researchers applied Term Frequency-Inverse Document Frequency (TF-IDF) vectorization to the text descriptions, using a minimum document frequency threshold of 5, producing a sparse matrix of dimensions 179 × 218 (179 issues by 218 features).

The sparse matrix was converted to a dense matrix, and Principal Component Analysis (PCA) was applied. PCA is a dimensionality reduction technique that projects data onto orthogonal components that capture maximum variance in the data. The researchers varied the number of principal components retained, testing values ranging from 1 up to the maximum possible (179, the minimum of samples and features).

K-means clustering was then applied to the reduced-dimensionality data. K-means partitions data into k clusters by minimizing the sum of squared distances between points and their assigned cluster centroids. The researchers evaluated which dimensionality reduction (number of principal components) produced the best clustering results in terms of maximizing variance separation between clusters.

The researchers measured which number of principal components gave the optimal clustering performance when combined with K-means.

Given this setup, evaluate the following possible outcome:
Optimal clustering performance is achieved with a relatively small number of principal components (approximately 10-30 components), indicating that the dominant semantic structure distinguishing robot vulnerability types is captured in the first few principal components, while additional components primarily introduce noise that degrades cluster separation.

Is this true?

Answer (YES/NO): NO